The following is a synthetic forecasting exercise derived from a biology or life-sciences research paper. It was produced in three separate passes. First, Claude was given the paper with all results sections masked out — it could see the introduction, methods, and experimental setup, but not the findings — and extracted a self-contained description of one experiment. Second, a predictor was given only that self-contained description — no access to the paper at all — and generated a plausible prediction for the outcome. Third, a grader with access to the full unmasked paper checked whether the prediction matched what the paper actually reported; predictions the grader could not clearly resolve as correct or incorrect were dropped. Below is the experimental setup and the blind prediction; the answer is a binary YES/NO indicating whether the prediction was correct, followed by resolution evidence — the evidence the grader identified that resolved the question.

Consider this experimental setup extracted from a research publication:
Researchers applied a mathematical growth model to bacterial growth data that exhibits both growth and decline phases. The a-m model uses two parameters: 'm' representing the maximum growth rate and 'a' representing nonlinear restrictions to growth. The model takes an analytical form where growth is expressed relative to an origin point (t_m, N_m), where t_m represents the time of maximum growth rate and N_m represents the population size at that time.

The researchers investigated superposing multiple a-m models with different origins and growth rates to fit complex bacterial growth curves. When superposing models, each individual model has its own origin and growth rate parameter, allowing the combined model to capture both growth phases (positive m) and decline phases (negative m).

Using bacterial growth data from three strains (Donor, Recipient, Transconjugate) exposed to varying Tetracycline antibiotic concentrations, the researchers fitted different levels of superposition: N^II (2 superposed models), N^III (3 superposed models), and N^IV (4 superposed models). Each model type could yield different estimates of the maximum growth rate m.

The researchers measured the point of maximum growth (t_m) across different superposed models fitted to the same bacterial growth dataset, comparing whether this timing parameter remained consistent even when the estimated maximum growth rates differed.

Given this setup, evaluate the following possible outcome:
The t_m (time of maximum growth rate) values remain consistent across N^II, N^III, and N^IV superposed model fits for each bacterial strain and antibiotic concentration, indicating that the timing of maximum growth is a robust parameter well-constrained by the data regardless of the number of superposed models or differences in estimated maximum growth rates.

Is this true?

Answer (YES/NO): YES